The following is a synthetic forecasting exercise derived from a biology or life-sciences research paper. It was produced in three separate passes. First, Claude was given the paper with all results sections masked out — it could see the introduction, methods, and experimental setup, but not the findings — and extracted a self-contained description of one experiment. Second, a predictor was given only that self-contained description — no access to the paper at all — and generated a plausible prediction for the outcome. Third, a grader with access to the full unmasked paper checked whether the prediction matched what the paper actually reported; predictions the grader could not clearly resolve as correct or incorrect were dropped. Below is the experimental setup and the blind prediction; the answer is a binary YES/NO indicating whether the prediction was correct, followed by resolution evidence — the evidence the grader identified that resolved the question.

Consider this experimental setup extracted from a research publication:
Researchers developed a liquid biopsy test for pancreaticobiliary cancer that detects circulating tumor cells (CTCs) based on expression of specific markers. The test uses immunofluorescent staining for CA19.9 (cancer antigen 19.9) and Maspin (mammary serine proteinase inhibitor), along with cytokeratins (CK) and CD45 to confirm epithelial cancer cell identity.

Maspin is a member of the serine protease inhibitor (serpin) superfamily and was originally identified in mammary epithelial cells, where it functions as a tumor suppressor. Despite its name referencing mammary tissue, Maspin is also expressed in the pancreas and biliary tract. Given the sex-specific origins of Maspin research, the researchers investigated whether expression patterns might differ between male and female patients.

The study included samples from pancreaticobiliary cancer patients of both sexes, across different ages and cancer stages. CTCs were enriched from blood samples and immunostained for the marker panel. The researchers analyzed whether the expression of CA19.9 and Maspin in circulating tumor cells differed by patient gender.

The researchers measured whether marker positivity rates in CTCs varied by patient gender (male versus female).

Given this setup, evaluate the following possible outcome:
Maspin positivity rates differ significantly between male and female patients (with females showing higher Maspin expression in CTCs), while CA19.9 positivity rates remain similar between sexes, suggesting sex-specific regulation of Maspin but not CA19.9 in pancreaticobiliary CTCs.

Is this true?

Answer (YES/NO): NO